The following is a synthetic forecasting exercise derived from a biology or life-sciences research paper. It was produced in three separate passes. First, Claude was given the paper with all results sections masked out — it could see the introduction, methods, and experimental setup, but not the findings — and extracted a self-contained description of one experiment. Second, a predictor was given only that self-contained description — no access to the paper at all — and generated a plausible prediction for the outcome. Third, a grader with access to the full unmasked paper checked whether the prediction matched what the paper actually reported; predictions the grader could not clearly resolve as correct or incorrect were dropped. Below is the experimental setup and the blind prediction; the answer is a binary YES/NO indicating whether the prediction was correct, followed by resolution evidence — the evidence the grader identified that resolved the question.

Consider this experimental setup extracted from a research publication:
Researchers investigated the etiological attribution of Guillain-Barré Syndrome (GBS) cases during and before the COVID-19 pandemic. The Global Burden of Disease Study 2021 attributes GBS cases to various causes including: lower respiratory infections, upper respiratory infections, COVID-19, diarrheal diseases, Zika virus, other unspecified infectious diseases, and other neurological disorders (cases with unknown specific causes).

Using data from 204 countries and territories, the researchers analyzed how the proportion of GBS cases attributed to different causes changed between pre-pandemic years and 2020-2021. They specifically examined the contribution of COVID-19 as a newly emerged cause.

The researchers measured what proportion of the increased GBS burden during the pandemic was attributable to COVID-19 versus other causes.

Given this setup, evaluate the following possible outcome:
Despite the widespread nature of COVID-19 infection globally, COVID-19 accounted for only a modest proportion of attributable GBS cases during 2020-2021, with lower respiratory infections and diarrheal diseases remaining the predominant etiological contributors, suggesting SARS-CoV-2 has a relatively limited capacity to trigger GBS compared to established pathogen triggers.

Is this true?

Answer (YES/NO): NO